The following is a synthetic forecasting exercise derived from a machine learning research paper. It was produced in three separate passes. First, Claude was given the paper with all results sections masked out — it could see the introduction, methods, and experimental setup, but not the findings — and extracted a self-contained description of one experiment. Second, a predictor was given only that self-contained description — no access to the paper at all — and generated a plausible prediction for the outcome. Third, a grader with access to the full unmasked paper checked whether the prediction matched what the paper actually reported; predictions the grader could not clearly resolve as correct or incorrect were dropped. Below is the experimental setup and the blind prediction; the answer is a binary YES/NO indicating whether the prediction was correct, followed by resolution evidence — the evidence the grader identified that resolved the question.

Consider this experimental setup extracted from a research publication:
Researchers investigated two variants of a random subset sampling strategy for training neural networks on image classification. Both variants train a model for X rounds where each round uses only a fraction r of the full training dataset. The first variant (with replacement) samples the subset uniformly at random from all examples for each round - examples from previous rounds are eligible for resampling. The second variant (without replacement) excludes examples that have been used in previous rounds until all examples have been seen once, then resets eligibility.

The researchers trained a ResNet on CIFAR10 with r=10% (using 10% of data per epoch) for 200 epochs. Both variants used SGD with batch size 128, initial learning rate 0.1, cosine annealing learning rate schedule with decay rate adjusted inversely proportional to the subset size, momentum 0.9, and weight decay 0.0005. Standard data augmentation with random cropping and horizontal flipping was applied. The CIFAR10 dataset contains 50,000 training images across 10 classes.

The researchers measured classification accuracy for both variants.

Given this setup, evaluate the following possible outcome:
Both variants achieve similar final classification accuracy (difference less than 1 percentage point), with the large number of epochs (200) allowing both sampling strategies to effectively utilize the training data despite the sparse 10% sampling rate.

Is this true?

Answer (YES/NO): NO